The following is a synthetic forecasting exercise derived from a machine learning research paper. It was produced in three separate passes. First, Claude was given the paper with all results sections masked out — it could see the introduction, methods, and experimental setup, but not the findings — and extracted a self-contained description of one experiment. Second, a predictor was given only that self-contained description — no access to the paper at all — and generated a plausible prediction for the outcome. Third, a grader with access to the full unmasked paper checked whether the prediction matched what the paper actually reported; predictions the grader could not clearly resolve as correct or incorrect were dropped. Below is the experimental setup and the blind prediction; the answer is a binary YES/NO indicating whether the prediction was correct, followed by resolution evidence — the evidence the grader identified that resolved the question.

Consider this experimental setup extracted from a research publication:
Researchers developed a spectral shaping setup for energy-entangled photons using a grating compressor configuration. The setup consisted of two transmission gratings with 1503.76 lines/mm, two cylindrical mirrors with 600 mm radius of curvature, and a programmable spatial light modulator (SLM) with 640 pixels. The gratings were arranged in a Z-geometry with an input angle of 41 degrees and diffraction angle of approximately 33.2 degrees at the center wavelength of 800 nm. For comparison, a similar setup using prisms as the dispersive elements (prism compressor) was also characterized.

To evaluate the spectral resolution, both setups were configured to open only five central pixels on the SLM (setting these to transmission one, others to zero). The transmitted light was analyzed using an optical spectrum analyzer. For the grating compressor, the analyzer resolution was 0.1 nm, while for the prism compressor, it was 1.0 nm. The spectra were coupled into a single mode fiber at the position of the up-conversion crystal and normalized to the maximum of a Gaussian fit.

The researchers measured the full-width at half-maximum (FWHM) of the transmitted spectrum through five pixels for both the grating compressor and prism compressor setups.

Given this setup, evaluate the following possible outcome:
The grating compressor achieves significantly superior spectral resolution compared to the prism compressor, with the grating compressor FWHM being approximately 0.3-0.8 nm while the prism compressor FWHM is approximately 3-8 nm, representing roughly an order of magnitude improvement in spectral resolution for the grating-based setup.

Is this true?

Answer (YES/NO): NO